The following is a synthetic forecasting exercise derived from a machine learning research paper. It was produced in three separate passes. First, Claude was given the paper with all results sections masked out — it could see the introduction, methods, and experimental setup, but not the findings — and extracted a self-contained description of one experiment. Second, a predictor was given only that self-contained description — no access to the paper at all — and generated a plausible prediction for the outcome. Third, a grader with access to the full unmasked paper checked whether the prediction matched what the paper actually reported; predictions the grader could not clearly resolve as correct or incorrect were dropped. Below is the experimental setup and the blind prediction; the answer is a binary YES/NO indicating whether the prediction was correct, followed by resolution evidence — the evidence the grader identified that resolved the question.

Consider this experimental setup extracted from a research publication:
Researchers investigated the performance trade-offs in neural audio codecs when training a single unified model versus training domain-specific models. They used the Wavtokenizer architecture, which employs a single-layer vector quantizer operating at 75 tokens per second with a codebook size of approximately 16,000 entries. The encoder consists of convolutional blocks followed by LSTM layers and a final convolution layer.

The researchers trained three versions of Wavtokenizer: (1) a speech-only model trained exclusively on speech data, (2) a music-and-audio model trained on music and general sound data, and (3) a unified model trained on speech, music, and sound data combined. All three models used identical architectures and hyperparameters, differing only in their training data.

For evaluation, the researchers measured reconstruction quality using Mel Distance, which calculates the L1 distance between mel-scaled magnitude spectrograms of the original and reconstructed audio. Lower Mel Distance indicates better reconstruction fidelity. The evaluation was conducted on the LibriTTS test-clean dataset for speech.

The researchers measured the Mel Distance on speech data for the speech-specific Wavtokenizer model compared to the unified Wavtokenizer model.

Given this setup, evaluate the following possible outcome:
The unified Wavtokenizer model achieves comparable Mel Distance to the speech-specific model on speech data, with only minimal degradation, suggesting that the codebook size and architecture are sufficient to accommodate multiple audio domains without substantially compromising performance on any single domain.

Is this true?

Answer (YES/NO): NO